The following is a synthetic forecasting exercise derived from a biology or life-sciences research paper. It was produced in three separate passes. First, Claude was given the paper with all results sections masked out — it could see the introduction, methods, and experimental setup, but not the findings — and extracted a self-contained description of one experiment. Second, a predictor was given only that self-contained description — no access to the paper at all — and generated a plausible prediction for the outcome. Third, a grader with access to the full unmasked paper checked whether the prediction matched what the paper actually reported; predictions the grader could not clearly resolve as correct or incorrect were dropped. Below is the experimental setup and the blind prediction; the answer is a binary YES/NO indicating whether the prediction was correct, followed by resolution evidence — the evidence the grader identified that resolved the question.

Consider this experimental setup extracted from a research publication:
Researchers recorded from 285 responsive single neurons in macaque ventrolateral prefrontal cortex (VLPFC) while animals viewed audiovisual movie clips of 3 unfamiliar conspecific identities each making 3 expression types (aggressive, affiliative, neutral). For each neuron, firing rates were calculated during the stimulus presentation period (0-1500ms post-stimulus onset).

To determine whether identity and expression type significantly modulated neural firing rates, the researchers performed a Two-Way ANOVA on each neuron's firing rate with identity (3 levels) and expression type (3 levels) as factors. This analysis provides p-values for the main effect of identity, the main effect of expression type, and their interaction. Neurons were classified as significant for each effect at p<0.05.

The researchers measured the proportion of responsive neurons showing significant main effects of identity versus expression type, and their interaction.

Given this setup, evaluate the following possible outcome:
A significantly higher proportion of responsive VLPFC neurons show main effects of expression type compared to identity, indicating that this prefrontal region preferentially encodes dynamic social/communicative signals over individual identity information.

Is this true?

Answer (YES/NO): NO